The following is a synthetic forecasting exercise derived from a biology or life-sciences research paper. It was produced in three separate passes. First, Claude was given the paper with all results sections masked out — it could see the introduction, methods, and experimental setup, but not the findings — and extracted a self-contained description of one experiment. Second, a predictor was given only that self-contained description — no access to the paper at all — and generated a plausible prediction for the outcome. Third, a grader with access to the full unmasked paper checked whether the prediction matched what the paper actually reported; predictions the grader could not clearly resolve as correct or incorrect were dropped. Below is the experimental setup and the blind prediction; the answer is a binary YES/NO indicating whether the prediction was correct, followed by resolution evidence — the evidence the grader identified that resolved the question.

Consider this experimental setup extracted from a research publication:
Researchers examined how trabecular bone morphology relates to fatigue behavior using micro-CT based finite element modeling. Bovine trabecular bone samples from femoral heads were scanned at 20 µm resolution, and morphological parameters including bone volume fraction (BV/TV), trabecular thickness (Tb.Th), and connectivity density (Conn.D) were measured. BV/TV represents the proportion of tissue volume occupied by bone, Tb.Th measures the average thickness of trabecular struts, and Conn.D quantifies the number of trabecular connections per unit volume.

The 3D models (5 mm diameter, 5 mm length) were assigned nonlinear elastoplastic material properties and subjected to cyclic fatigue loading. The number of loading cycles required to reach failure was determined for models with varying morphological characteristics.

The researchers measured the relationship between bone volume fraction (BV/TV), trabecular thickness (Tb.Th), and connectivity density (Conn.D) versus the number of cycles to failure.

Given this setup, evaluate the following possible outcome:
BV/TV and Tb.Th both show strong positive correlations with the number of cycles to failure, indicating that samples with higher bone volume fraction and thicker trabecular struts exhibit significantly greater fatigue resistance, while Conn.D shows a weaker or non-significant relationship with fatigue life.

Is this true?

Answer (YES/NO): NO